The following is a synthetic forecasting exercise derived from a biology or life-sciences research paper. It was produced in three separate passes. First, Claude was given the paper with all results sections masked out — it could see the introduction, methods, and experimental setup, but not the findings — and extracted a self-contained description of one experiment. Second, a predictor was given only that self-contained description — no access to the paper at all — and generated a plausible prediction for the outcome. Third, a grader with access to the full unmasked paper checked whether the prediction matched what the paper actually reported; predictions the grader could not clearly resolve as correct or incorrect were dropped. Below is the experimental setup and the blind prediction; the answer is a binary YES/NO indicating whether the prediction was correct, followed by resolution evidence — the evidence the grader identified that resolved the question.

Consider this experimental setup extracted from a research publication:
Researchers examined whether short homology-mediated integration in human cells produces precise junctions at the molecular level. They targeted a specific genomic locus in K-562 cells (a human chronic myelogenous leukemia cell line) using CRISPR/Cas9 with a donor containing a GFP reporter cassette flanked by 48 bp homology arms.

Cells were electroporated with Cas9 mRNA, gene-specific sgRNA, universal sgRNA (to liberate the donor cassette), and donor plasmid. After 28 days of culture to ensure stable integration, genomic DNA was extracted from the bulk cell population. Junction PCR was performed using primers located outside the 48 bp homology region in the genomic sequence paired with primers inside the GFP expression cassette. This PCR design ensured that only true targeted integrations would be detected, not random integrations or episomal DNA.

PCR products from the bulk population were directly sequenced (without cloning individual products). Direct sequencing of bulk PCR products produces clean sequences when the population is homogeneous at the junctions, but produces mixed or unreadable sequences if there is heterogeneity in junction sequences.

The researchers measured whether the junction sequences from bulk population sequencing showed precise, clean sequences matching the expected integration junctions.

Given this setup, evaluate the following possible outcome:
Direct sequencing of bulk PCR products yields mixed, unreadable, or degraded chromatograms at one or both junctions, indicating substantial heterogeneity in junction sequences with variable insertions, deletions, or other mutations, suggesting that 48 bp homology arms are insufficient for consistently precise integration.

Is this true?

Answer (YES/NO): NO